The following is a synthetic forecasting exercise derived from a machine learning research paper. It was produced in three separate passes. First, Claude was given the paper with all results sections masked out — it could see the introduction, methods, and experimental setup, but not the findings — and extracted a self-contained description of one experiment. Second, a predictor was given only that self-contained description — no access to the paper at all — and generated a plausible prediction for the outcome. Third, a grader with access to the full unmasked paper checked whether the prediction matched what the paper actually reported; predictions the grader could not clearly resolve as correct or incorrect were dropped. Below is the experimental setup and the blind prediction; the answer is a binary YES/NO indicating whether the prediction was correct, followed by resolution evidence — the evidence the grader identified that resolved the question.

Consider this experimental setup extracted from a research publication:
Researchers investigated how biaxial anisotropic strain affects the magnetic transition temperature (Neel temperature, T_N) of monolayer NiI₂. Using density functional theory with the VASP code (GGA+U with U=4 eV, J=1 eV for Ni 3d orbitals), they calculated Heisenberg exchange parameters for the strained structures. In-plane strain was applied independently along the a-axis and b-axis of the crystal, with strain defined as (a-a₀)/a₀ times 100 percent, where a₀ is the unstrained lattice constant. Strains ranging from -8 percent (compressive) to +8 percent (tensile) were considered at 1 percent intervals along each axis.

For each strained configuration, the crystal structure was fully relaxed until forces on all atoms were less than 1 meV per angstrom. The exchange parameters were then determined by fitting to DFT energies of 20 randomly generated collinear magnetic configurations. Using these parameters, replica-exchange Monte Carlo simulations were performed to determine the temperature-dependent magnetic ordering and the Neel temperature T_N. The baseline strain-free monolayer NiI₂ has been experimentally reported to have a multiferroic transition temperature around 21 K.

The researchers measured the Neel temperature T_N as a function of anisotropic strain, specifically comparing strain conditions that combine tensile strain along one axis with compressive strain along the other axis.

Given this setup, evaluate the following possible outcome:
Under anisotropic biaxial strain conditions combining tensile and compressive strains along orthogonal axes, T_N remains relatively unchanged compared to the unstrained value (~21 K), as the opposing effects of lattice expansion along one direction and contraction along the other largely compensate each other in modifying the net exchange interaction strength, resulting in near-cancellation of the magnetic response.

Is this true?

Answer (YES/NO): NO